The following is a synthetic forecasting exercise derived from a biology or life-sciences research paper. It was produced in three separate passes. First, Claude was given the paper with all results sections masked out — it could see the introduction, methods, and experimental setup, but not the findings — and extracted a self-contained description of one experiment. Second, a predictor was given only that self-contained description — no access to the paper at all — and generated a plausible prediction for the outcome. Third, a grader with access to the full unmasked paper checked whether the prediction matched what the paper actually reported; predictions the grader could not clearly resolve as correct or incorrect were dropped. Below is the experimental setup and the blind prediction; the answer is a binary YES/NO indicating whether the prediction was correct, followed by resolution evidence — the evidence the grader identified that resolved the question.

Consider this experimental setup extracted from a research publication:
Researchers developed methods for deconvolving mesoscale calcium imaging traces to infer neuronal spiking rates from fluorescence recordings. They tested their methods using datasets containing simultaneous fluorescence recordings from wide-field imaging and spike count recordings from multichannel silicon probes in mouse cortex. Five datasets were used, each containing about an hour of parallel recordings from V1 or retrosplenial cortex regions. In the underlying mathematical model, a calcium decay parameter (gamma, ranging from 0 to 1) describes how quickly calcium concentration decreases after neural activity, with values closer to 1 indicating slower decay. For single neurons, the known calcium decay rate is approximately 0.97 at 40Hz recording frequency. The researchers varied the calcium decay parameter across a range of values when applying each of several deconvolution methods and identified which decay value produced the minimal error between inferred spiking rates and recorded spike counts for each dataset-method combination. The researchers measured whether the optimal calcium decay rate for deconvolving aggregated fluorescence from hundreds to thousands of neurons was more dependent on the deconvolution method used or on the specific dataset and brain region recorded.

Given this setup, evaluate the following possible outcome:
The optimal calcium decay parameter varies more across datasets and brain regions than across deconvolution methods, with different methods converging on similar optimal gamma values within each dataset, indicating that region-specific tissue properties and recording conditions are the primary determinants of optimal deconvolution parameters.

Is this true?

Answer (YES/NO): YES